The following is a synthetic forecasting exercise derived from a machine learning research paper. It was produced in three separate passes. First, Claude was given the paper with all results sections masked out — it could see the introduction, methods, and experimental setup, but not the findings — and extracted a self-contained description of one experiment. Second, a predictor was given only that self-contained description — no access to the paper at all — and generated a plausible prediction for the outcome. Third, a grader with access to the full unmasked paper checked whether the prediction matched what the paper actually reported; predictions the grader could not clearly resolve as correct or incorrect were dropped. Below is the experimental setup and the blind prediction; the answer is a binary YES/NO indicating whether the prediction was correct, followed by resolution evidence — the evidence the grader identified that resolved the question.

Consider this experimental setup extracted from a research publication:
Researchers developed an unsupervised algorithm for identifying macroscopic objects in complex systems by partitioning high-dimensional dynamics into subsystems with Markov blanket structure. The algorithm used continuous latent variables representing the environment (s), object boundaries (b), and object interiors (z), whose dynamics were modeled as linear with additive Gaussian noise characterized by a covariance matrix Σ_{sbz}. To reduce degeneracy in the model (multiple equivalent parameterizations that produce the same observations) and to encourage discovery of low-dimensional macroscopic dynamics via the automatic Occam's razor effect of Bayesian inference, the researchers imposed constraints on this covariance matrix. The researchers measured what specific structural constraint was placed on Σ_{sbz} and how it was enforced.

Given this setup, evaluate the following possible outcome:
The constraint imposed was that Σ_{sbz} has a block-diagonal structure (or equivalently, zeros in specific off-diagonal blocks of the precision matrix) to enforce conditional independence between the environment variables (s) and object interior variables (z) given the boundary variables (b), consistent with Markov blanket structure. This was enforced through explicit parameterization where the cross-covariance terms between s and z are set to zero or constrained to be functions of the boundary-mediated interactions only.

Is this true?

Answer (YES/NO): NO